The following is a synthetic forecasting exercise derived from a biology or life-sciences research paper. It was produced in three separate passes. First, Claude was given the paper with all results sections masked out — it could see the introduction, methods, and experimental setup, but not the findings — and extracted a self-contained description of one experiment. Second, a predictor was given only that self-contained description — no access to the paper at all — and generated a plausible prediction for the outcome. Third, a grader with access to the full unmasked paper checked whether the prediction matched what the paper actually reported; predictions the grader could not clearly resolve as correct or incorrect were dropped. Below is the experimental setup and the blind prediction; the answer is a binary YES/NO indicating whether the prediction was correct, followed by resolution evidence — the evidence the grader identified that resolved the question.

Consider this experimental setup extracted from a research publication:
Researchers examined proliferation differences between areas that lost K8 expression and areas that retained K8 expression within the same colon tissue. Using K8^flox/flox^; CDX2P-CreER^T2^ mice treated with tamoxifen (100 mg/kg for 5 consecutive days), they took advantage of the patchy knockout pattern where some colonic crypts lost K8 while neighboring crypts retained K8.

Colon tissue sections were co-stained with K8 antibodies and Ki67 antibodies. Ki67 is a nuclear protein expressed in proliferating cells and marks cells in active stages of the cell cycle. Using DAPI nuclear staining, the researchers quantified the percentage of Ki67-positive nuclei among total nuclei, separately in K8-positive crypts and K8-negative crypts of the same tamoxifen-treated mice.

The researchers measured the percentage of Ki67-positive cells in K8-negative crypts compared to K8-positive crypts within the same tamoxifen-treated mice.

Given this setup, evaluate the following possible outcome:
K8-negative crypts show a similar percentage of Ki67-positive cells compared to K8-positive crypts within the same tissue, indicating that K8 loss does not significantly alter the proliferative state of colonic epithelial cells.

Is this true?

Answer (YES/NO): NO